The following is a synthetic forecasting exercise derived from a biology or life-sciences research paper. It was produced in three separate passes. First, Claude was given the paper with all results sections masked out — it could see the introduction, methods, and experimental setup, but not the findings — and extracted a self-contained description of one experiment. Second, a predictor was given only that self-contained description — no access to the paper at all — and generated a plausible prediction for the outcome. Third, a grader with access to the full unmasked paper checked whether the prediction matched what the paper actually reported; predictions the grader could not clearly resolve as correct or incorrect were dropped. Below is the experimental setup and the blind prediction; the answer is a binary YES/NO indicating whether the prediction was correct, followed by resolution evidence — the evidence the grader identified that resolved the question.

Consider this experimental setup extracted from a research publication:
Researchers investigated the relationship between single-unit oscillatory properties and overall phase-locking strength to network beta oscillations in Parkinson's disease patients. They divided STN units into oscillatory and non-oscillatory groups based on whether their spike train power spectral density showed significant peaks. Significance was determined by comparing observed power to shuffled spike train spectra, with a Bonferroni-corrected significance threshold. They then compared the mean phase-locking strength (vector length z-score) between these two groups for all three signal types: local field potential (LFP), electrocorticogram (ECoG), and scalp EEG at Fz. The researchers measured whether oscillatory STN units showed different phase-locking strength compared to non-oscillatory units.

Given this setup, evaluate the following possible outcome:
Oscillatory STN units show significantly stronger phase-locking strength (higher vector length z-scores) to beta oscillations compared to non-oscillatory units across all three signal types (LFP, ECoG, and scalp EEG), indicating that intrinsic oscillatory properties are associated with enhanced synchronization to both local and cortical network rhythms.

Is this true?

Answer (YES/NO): YES